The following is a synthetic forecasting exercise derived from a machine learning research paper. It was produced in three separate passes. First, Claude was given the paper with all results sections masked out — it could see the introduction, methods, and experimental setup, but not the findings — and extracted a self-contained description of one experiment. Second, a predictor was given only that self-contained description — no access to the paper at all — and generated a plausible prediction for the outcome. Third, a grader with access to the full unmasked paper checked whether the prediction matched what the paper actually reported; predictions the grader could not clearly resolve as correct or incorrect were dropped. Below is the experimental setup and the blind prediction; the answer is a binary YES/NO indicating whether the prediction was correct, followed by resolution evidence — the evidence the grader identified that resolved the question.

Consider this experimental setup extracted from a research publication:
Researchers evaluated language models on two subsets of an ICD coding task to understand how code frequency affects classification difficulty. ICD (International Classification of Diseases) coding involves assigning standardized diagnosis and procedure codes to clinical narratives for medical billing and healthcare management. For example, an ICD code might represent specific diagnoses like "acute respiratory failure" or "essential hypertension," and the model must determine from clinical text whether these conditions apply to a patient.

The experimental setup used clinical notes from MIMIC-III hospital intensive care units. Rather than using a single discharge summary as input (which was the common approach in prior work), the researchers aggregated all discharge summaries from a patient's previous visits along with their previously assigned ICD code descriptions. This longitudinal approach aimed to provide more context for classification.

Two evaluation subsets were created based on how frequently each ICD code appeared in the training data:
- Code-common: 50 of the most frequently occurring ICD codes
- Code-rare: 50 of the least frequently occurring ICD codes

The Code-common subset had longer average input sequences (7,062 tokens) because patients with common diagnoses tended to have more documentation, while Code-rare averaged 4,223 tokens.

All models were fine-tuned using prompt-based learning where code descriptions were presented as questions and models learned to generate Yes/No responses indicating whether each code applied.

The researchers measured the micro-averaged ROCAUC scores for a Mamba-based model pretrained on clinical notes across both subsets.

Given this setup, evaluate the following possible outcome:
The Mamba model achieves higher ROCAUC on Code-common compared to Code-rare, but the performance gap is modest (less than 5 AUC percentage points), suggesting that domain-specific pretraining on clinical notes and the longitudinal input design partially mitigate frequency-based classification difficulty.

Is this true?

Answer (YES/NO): YES